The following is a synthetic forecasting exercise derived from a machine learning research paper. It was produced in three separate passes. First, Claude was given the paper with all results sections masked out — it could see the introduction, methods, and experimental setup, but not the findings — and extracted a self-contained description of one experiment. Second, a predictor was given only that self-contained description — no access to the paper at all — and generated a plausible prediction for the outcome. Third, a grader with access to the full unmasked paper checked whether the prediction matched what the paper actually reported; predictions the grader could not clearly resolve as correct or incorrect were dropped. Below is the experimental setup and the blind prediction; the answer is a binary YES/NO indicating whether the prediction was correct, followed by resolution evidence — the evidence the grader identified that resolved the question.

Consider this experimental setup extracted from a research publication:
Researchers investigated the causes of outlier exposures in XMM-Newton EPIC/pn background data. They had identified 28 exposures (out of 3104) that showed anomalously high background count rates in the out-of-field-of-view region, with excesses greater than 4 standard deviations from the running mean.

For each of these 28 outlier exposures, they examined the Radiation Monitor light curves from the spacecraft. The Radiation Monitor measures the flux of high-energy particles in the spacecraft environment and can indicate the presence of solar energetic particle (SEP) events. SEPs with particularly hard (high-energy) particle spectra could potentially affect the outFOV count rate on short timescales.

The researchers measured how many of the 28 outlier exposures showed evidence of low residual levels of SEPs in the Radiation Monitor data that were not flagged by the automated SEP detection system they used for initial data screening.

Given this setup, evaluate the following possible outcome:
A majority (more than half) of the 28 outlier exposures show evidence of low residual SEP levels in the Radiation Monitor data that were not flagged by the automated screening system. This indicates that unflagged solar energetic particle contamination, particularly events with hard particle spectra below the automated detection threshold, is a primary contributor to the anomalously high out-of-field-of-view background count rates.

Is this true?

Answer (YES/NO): NO